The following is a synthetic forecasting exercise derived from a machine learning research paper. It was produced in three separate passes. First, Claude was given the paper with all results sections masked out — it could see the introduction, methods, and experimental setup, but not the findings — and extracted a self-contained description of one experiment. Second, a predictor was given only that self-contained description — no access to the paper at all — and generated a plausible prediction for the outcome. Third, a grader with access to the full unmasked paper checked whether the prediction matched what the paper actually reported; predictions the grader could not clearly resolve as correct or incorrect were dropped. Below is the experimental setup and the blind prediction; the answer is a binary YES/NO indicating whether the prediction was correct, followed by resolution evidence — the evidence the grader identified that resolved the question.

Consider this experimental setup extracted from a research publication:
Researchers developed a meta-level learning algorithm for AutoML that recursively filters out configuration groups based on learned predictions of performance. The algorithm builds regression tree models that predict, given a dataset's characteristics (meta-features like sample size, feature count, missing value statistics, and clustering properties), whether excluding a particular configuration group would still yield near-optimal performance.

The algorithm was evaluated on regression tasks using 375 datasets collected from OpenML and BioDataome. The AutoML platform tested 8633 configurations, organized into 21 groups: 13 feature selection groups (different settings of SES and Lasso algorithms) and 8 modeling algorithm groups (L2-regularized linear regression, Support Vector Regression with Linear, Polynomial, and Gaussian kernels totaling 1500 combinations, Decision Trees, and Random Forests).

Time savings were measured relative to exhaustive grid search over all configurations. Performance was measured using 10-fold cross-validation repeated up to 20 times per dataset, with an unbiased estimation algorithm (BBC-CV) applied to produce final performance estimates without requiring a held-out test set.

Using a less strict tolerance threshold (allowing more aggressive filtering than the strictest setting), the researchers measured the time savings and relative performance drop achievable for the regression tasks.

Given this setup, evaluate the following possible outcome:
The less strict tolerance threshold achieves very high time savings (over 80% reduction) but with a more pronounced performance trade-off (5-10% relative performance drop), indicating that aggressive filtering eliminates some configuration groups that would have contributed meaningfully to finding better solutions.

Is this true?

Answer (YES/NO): YES